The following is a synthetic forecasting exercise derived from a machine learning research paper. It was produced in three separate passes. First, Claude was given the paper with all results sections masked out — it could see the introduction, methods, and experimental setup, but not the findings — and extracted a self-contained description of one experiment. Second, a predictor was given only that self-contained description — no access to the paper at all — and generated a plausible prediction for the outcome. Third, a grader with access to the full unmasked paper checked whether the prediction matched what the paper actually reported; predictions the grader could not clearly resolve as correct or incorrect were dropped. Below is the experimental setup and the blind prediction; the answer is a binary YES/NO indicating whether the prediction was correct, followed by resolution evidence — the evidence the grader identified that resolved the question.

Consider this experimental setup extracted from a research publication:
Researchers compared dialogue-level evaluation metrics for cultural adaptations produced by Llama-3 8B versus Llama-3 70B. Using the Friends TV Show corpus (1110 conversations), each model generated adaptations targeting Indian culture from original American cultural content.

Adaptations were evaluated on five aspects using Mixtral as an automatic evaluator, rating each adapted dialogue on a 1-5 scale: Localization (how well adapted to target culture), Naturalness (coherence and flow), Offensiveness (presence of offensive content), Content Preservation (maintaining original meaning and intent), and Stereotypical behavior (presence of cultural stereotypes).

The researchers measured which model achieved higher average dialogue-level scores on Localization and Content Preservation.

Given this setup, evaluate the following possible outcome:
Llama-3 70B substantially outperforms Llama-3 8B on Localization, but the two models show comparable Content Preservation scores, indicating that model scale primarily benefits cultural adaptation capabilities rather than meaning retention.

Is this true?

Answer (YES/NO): NO